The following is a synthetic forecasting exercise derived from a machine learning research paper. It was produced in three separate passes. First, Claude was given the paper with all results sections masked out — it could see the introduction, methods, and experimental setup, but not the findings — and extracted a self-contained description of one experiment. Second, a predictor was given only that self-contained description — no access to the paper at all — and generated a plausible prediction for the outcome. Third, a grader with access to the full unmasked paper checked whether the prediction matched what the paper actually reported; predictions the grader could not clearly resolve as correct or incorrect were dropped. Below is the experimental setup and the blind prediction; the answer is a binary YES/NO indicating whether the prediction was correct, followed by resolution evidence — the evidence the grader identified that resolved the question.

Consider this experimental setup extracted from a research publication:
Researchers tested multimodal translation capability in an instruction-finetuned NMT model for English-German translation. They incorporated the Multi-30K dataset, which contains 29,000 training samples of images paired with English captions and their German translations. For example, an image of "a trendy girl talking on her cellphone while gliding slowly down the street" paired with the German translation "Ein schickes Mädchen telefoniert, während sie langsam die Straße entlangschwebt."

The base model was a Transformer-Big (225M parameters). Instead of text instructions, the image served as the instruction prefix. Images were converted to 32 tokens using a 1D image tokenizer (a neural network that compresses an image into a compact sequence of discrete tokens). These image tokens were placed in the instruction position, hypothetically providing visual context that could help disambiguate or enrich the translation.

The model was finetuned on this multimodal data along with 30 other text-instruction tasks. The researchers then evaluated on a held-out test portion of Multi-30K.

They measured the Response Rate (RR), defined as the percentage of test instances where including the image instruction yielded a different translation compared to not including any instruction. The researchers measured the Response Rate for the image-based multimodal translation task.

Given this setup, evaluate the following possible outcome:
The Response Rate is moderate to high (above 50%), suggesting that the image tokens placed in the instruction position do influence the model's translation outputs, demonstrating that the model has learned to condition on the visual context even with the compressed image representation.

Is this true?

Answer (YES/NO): YES